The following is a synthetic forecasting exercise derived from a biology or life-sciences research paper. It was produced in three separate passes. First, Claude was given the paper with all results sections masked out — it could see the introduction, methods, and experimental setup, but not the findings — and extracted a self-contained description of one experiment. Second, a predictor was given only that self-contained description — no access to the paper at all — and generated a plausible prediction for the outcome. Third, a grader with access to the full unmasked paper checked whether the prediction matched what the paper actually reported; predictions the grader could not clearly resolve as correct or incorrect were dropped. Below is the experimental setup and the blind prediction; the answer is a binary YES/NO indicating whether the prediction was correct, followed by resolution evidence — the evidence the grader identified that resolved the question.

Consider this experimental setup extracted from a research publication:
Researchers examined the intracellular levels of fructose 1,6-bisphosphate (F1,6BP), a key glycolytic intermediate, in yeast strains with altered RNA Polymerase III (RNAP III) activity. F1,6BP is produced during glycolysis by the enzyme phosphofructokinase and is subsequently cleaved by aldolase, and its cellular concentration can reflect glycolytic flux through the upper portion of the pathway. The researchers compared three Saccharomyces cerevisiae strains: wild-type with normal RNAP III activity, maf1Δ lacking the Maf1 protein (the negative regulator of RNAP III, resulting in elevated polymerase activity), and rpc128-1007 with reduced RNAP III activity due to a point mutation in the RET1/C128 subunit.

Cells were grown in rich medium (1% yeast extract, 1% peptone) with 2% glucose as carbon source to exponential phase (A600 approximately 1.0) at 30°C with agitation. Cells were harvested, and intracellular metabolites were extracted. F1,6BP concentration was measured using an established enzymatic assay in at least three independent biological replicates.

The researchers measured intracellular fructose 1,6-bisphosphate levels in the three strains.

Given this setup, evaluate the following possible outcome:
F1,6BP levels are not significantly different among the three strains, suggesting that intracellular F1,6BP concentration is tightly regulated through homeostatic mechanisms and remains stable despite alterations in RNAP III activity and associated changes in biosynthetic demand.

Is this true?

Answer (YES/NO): NO